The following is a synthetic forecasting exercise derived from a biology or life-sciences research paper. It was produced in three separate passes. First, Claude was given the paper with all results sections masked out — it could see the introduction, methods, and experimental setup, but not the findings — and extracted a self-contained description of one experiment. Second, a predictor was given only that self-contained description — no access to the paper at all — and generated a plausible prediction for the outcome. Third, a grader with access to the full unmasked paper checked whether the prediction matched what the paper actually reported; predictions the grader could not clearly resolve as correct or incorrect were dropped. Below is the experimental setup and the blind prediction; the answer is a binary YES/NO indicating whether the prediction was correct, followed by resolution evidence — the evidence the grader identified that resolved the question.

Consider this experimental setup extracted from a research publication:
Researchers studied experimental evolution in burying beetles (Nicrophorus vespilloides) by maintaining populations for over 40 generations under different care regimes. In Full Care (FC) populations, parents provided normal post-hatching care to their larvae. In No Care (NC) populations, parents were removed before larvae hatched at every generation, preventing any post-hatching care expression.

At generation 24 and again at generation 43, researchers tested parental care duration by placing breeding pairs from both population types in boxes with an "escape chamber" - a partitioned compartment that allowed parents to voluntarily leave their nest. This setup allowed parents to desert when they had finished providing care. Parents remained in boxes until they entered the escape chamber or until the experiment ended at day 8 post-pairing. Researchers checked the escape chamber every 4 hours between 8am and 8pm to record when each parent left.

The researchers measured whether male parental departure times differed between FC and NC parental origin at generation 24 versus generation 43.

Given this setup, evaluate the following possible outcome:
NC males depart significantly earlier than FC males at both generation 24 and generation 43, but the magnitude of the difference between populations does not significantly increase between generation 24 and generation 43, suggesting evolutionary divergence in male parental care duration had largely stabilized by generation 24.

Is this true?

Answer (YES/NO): NO